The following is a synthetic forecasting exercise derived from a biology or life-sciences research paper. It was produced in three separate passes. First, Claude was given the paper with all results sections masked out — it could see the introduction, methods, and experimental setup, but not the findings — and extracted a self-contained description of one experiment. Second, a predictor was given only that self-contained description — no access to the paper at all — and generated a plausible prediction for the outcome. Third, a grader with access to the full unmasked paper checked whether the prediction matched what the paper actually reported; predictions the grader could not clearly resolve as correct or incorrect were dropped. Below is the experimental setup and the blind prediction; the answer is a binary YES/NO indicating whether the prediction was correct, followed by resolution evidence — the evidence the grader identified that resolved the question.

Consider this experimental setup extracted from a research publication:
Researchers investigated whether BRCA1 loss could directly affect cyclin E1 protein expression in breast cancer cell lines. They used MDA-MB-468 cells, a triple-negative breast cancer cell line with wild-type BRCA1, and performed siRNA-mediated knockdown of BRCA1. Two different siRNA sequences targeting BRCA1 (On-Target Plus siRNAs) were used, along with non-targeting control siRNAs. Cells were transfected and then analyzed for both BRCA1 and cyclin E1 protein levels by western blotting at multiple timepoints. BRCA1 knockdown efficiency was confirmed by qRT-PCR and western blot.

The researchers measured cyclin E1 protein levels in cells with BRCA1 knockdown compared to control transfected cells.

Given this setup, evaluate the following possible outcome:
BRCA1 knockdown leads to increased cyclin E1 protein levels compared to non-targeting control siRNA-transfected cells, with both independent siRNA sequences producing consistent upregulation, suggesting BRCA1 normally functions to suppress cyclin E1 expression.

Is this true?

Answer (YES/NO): YES